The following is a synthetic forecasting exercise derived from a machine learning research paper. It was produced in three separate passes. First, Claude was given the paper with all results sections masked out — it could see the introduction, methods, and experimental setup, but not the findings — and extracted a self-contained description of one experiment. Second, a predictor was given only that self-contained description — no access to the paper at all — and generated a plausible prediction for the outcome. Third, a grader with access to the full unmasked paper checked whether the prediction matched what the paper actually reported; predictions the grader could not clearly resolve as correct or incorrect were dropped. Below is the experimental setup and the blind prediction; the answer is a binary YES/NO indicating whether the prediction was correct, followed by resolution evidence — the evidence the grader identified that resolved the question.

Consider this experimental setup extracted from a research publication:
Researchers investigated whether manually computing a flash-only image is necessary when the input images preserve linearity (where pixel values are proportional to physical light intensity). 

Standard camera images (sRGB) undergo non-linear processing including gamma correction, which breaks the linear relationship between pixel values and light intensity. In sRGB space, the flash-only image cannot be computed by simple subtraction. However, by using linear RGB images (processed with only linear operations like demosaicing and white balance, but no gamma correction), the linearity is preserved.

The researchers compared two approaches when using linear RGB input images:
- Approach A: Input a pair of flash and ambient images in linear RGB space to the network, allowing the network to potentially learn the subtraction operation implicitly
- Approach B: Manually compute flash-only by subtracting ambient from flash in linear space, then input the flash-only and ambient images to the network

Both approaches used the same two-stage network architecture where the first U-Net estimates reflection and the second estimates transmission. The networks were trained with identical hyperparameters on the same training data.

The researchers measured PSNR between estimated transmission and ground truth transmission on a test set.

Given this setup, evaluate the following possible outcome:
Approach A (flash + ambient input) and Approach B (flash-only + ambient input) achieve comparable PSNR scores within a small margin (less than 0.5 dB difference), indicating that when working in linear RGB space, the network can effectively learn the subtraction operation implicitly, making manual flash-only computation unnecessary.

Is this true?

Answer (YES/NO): YES